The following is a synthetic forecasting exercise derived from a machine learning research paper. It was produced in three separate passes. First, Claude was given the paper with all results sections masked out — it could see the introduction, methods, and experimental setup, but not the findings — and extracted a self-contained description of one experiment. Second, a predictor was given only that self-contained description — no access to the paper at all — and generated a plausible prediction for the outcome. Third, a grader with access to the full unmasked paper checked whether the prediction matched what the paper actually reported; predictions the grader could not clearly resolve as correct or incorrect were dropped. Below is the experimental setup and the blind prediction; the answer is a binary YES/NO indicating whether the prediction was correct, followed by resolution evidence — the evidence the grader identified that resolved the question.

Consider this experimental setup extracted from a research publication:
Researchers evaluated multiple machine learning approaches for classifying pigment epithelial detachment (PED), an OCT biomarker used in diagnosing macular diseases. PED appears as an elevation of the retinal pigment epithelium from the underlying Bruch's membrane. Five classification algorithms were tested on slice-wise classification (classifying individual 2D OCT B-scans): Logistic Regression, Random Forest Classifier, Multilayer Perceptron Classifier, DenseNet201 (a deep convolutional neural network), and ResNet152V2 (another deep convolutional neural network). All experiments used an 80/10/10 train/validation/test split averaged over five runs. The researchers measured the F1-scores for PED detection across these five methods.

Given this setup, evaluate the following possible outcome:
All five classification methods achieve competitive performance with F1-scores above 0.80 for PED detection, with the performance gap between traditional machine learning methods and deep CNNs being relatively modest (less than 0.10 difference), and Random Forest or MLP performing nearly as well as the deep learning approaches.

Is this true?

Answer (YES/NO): NO